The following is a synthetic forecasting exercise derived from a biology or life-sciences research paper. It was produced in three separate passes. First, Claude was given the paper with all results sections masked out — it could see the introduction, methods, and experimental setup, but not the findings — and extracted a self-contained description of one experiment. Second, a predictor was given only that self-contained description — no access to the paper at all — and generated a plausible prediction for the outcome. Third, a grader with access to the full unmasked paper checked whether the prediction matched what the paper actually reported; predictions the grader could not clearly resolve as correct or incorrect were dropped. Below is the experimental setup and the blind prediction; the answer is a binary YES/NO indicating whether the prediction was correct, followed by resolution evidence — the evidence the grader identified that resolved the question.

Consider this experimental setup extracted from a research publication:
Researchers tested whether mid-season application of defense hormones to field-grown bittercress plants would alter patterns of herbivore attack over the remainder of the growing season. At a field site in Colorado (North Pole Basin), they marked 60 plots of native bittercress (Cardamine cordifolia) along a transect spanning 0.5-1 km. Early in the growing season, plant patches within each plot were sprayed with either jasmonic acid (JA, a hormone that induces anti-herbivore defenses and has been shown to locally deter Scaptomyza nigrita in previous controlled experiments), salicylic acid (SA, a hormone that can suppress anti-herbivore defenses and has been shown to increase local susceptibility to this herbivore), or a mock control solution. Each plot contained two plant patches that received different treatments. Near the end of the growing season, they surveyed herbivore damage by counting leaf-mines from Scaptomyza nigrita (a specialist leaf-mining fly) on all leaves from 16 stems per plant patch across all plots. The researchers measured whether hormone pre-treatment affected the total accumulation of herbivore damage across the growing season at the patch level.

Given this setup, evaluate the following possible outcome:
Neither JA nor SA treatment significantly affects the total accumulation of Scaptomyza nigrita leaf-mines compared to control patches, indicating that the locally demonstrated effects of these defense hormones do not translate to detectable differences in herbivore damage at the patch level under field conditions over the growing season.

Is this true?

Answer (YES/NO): YES